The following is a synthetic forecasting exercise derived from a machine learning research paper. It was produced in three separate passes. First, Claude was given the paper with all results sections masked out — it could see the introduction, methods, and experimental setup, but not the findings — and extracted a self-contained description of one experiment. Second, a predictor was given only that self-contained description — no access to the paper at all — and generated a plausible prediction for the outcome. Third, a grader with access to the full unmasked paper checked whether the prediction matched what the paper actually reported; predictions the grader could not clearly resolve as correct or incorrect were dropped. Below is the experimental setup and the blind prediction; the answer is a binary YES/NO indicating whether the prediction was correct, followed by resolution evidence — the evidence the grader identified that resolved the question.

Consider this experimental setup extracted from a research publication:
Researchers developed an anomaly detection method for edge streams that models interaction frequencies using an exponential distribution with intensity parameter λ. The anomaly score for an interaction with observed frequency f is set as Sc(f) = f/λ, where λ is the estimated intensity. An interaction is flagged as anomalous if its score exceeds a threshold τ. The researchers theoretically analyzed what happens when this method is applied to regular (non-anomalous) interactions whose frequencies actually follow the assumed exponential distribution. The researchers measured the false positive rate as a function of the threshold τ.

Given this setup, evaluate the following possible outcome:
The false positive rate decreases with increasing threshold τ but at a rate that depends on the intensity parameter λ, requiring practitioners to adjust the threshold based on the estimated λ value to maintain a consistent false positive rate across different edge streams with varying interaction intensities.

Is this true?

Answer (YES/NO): NO